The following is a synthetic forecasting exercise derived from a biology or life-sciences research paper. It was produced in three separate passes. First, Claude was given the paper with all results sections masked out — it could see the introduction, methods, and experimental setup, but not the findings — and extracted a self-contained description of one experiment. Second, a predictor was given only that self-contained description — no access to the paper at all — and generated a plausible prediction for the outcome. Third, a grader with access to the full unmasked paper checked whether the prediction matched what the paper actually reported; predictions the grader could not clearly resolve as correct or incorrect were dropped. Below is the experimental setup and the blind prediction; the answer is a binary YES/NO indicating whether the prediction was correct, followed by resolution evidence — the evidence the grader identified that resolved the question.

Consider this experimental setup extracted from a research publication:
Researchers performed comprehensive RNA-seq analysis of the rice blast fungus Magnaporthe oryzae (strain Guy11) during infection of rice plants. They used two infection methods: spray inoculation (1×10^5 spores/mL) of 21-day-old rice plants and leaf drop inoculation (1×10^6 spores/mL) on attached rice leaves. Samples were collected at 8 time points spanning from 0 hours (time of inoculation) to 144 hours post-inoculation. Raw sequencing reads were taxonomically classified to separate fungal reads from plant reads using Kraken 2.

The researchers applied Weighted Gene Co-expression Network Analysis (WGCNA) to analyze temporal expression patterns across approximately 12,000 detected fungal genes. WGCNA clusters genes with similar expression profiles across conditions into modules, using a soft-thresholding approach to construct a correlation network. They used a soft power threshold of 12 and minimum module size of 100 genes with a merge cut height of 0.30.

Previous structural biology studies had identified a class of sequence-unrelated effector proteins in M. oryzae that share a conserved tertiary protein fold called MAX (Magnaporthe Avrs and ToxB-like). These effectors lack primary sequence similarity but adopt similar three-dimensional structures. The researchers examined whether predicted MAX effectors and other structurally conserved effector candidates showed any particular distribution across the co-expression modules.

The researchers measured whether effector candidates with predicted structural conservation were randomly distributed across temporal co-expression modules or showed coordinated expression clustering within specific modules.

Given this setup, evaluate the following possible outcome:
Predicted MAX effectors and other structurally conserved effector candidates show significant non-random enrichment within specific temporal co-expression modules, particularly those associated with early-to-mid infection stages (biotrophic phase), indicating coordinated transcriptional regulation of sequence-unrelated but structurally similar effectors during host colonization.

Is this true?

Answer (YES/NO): YES